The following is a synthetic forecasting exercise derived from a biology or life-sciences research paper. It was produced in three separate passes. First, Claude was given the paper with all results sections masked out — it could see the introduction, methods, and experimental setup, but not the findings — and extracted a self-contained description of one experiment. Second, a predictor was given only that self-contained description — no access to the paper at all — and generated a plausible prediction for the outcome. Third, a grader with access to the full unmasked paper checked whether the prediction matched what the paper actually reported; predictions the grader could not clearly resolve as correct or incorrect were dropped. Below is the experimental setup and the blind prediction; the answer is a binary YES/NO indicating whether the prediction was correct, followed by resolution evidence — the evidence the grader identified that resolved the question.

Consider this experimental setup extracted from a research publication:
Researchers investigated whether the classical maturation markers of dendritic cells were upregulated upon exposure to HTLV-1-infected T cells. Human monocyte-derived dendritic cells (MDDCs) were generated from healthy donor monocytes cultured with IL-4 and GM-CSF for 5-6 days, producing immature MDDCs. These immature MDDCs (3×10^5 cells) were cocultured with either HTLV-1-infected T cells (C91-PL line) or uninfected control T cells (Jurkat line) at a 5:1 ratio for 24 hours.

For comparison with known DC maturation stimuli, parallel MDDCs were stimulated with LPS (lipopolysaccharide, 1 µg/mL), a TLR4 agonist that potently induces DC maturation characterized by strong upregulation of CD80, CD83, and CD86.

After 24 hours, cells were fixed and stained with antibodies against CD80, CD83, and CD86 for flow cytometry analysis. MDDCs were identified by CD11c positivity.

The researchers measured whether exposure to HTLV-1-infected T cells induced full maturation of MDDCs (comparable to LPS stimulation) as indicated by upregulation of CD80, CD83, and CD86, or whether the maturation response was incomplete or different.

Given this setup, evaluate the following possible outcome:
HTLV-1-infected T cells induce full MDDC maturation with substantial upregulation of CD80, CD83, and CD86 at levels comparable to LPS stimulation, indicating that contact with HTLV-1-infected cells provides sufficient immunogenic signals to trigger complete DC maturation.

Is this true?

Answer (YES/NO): NO